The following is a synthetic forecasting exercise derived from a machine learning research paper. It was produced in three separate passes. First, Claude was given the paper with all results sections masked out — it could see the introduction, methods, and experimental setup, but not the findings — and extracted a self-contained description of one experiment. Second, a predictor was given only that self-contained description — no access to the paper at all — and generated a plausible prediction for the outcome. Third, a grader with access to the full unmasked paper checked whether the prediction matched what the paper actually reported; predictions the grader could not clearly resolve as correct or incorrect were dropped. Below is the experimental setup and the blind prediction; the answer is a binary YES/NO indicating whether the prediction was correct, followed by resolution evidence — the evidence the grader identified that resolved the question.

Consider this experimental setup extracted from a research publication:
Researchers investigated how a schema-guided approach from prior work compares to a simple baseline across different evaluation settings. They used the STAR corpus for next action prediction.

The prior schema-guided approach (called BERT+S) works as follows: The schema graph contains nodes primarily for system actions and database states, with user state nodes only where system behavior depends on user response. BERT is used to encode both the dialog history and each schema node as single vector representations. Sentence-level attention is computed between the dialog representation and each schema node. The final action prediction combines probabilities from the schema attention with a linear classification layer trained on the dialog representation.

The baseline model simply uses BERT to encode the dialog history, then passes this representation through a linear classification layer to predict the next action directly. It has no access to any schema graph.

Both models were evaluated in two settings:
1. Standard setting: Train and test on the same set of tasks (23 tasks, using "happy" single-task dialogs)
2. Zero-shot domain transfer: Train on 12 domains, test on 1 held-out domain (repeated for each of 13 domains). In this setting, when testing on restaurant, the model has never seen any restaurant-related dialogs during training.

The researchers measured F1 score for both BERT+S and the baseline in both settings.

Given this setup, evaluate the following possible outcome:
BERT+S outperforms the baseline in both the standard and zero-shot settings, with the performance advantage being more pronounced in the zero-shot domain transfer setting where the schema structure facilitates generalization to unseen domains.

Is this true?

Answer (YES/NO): NO